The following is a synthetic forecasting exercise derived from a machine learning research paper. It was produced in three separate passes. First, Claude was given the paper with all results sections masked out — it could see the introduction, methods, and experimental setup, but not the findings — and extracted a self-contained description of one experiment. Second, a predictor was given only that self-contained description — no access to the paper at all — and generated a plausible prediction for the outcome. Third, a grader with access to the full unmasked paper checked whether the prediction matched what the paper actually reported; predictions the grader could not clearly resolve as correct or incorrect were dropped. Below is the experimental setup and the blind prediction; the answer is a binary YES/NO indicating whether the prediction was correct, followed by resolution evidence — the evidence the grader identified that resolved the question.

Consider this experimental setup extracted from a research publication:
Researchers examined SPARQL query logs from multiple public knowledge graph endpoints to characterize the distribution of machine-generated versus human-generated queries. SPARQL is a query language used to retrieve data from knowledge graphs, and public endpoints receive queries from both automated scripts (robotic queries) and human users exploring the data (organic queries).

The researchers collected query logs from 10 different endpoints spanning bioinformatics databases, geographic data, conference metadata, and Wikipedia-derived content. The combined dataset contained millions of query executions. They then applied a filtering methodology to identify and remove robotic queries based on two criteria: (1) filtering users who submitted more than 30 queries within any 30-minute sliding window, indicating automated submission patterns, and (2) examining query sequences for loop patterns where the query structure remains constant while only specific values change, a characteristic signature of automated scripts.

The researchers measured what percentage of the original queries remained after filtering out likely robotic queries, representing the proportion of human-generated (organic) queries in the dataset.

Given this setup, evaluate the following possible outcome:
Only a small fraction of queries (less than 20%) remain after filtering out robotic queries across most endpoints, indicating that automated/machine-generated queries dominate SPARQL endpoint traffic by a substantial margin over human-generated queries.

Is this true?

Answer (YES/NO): YES